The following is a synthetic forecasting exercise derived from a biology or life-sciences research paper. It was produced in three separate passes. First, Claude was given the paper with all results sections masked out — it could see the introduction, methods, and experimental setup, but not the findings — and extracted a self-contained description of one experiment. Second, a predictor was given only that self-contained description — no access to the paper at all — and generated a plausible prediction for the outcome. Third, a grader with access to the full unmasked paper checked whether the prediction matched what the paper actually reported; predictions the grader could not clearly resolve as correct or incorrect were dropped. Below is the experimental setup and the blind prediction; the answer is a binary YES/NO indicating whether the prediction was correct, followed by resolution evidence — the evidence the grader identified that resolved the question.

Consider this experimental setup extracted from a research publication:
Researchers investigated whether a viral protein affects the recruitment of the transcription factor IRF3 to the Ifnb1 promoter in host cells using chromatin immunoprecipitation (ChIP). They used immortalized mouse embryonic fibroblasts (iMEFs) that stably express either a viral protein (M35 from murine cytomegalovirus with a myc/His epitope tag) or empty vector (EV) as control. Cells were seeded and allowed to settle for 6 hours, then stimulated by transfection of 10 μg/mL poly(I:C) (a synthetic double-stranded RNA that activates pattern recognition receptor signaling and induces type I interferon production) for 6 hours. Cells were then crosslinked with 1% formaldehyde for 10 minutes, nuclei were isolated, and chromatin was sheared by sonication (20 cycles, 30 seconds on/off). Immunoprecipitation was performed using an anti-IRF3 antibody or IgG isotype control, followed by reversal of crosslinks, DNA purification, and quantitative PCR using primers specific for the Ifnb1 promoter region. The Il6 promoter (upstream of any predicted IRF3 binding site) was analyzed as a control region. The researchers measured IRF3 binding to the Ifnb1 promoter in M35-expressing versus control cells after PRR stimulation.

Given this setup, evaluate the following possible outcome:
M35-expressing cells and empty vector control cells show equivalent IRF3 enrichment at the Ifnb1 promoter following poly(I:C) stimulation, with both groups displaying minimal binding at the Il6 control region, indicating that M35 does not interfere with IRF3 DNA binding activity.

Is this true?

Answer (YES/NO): NO